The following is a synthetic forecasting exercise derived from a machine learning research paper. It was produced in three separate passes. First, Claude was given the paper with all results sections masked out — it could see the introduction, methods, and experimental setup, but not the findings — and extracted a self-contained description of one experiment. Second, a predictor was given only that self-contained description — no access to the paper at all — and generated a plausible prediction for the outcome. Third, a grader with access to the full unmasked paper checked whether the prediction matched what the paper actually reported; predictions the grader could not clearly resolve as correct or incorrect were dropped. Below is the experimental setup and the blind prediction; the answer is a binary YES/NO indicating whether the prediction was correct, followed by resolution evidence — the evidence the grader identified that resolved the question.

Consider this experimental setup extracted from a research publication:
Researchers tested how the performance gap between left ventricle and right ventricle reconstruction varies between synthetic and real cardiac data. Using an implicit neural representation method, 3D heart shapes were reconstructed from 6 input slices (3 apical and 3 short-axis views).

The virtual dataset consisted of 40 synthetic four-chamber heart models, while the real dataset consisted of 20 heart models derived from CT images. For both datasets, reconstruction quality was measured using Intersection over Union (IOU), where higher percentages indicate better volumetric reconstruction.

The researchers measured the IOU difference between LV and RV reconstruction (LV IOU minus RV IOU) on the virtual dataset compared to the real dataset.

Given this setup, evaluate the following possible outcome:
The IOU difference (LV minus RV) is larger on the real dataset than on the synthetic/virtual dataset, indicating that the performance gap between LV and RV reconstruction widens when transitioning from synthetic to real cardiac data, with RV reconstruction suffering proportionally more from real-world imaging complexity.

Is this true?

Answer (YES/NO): YES